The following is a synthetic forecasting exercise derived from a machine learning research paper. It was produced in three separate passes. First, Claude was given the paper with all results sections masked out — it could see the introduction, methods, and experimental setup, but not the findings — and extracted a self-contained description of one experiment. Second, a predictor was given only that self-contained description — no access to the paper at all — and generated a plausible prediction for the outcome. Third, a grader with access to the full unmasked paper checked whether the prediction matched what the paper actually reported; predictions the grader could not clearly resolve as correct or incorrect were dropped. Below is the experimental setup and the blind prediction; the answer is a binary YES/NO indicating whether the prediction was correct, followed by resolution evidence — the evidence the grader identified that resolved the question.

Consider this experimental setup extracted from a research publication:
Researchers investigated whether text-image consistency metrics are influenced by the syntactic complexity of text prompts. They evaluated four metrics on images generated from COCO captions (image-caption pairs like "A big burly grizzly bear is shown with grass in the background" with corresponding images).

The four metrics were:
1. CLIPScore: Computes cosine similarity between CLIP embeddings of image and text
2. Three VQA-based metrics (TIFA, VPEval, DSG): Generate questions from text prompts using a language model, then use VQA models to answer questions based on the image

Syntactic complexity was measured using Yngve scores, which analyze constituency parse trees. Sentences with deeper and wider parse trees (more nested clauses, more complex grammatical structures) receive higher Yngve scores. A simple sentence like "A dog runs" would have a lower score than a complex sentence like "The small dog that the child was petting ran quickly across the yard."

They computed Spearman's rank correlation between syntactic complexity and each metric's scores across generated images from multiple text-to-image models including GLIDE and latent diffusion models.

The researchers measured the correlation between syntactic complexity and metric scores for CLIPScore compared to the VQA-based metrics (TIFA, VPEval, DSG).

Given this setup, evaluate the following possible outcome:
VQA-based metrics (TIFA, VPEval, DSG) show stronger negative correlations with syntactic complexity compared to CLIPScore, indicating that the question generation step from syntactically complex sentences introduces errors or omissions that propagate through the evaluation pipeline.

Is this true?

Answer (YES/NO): YES